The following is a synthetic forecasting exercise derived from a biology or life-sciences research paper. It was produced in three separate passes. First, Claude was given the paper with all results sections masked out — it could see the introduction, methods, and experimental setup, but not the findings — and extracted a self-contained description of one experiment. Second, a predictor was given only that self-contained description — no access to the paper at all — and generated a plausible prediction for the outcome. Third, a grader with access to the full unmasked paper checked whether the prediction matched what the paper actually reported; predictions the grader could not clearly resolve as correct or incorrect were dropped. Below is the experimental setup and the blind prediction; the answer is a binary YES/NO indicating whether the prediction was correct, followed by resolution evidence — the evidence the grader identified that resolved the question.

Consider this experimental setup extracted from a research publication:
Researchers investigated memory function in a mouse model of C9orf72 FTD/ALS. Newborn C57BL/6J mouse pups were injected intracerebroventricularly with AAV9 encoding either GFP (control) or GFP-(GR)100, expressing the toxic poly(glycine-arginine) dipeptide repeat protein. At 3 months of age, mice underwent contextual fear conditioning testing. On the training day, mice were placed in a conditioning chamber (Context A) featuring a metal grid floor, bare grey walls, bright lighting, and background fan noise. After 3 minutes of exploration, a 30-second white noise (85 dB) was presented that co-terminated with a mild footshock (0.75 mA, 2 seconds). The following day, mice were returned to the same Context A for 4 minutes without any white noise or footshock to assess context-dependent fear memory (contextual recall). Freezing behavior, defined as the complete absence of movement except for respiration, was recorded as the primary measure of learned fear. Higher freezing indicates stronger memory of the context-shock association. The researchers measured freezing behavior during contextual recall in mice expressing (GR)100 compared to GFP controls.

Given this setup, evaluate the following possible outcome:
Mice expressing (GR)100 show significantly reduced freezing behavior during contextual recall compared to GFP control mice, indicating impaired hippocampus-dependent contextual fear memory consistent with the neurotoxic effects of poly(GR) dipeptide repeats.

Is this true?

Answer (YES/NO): YES